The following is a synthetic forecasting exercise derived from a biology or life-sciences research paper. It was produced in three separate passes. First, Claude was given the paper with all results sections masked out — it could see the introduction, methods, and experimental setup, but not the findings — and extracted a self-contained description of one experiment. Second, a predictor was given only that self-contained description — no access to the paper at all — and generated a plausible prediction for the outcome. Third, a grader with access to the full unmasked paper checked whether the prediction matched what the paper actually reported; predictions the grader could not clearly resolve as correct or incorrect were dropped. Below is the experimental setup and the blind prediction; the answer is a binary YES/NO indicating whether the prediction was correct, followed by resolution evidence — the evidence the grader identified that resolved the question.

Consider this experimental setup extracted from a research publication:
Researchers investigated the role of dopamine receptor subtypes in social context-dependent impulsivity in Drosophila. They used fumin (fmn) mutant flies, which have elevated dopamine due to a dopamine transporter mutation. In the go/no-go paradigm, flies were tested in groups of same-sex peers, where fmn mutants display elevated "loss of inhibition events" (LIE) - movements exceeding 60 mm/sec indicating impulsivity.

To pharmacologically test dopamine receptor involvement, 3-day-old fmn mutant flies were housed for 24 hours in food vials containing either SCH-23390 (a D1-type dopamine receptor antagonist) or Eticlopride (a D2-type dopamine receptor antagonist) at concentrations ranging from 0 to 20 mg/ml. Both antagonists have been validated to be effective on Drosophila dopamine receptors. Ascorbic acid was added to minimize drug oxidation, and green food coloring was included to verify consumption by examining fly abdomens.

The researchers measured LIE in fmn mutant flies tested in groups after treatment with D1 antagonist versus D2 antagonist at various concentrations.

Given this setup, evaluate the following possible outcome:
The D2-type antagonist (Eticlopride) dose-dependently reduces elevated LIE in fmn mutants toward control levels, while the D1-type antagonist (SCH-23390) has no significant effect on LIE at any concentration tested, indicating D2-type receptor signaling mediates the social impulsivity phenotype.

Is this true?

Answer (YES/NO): NO